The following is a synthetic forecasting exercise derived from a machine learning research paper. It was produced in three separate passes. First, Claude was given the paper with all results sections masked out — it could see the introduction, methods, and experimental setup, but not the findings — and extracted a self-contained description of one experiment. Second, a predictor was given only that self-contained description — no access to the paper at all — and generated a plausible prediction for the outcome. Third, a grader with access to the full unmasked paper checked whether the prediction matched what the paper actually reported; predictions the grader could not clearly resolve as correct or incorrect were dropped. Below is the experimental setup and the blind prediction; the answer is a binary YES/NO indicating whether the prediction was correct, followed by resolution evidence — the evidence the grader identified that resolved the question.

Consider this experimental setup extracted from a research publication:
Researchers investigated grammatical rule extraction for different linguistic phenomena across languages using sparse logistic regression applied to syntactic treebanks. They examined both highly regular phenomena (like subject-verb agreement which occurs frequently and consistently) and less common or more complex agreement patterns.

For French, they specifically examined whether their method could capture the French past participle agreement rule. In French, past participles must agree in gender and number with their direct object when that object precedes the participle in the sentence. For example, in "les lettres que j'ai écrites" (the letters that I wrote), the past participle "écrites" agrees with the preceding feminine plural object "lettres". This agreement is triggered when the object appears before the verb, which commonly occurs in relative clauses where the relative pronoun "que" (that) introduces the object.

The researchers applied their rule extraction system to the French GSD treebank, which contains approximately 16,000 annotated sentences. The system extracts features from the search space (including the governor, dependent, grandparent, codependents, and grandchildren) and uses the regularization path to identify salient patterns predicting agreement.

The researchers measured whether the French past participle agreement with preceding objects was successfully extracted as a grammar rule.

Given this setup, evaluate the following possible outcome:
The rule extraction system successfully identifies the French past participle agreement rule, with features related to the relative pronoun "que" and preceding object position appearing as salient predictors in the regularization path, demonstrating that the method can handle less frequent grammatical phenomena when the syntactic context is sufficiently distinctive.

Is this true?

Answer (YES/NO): NO